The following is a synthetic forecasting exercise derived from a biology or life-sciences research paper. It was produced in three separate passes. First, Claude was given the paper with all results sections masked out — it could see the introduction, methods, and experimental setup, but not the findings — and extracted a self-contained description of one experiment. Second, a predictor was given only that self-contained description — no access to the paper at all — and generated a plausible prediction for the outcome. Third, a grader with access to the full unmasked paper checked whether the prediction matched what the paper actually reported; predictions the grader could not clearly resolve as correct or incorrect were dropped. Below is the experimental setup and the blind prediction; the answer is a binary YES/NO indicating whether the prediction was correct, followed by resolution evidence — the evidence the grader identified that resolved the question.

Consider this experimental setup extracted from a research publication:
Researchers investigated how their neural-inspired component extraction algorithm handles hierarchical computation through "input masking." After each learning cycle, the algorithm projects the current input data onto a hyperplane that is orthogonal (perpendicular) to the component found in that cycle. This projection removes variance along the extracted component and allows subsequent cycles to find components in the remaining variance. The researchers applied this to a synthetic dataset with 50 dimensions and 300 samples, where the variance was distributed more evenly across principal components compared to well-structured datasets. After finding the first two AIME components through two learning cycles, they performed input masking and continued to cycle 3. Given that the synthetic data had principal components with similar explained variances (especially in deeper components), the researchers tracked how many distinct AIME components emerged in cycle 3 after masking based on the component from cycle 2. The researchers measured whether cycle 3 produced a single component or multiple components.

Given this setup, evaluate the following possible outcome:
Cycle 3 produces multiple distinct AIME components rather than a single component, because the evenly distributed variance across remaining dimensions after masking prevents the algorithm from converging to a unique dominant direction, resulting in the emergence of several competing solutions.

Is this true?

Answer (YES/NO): YES